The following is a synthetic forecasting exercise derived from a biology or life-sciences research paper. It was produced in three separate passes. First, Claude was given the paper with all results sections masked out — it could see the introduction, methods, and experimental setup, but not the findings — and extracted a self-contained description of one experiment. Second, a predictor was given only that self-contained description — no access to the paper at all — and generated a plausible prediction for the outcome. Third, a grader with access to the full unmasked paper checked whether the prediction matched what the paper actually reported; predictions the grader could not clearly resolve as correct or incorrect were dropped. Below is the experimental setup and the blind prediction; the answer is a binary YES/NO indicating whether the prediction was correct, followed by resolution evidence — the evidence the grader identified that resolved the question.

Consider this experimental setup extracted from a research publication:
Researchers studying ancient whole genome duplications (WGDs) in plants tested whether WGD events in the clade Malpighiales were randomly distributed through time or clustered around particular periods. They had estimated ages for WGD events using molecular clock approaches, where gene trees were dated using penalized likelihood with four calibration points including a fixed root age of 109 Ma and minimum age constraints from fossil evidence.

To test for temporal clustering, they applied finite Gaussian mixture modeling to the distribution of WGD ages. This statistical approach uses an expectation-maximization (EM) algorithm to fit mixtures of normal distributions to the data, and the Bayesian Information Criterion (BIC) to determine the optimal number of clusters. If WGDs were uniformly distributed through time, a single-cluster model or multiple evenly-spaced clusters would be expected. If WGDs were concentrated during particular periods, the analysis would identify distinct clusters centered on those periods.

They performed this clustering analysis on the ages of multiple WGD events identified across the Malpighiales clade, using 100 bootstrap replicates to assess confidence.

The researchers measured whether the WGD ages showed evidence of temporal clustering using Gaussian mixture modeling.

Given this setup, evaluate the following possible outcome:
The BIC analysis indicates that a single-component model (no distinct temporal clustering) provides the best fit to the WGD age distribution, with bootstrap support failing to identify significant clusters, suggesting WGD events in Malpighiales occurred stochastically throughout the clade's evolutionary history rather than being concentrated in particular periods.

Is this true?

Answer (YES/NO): NO